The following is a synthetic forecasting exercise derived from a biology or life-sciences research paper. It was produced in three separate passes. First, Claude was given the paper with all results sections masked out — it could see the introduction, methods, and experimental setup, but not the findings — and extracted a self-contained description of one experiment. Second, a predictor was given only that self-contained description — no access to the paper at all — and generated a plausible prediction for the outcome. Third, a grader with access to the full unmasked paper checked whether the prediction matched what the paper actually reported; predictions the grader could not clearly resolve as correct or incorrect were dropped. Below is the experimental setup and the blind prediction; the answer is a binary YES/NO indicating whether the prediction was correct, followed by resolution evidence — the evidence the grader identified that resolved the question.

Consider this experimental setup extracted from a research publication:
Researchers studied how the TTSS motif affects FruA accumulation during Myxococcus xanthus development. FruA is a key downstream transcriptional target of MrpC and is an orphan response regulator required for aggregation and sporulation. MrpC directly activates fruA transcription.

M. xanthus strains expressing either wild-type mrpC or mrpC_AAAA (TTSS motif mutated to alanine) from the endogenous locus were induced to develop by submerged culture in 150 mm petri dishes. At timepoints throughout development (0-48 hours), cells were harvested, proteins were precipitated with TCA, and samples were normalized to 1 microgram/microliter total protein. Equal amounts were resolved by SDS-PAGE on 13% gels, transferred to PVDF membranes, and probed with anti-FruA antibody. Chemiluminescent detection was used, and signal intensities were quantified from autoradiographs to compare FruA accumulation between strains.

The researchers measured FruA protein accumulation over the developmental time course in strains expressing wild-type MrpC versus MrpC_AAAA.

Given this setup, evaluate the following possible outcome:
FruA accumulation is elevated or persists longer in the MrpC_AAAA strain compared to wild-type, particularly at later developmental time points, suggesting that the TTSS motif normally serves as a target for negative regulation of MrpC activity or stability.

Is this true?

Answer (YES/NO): NO